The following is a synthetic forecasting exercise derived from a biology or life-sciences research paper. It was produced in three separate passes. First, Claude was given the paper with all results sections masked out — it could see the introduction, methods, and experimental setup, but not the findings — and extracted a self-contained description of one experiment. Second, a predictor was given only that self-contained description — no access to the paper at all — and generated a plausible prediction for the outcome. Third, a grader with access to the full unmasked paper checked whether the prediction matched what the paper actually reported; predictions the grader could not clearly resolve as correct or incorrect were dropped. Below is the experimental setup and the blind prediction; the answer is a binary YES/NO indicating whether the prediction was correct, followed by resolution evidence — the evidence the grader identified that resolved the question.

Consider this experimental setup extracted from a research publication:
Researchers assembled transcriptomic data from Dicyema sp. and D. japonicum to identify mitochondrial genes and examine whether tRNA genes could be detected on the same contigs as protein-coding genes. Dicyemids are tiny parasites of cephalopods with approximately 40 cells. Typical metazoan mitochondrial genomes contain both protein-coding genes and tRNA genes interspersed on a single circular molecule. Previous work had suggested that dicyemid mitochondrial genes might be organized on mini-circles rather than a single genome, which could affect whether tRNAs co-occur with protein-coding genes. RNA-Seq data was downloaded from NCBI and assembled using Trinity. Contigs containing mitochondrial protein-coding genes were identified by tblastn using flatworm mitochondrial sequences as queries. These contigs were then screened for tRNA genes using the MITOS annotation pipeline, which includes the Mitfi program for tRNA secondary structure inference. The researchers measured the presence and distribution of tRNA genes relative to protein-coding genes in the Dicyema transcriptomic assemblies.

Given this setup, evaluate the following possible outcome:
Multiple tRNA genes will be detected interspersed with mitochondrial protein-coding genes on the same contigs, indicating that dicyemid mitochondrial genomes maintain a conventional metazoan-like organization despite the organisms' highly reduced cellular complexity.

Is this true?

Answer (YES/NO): NO